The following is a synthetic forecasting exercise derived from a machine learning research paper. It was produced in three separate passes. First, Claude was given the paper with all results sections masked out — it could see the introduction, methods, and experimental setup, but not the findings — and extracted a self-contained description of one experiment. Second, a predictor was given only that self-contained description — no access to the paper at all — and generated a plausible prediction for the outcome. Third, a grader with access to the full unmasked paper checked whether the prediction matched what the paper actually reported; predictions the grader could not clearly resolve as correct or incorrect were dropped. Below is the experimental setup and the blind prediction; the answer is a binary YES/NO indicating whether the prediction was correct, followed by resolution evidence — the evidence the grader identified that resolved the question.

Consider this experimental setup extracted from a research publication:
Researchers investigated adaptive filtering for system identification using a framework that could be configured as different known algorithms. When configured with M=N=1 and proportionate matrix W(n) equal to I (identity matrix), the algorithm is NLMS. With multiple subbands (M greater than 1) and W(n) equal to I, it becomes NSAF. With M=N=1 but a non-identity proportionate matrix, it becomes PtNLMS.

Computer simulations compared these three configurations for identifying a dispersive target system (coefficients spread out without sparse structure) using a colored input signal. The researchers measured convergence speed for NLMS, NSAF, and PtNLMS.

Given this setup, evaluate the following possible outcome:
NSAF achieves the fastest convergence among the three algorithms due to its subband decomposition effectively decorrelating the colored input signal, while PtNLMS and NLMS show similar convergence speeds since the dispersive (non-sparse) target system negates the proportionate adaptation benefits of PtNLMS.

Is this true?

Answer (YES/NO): YES